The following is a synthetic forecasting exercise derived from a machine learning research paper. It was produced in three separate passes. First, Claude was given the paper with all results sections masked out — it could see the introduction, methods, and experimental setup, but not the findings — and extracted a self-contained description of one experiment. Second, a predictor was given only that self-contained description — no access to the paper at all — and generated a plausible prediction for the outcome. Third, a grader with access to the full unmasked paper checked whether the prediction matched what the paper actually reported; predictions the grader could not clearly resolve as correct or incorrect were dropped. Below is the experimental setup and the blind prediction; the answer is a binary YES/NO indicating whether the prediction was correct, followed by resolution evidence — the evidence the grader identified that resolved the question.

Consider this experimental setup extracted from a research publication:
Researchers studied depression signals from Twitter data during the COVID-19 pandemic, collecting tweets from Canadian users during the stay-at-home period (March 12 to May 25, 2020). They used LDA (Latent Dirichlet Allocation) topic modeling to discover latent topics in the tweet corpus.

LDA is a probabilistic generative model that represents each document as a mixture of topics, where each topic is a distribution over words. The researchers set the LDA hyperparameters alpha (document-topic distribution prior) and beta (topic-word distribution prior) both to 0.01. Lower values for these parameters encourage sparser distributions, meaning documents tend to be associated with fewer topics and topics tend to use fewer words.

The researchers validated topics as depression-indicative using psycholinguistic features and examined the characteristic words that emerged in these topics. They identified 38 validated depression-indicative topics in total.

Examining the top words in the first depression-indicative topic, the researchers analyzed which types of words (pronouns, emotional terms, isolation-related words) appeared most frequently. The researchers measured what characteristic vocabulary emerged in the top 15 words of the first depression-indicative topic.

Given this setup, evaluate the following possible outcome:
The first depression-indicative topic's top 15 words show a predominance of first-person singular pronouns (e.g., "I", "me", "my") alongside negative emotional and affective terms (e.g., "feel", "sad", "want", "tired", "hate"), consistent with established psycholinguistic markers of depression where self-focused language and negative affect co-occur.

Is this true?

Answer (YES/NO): NO